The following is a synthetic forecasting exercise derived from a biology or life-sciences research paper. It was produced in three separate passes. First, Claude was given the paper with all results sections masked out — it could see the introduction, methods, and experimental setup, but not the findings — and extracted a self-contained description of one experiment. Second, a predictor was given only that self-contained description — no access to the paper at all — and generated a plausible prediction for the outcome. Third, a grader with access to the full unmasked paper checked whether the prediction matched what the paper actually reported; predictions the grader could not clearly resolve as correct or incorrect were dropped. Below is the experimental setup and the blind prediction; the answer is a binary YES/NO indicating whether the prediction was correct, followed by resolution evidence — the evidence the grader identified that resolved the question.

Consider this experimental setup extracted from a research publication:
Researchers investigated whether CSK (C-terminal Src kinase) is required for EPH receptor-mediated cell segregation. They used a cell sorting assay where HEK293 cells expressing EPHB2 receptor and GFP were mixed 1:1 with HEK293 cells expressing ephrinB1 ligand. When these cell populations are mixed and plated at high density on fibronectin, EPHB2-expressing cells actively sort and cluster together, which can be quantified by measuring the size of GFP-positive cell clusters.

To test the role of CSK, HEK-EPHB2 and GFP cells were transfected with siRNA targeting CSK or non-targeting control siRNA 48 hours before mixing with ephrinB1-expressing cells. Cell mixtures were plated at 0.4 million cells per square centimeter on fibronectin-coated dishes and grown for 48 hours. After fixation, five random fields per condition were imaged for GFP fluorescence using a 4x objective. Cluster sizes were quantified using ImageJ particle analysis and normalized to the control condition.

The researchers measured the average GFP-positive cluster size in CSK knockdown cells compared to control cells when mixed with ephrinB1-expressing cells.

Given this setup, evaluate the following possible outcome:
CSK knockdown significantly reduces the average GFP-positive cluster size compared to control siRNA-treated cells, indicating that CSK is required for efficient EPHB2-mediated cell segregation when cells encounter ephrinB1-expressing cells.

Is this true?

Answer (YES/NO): YES